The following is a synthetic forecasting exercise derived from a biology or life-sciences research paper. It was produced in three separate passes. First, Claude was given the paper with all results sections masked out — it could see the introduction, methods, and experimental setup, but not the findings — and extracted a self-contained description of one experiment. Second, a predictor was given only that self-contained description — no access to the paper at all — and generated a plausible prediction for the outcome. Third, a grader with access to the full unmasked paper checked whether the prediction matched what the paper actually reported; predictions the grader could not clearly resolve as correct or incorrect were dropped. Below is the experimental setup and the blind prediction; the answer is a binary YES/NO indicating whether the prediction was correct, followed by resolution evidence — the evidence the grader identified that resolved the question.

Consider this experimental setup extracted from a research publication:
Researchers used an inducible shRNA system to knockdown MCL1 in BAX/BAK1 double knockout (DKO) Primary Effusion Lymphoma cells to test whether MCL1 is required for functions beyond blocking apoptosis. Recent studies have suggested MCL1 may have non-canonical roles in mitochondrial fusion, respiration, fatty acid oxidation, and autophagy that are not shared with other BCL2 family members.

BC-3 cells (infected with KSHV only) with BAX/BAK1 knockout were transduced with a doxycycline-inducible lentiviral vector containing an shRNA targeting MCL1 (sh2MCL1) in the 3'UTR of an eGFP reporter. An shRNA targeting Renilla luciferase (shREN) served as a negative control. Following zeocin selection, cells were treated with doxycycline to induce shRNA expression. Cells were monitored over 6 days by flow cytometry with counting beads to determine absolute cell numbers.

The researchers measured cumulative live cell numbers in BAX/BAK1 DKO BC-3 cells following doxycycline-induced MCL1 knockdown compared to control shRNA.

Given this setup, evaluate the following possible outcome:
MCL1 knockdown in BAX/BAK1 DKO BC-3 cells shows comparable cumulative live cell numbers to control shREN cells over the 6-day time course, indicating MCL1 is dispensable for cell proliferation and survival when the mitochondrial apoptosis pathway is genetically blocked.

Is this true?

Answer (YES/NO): YES